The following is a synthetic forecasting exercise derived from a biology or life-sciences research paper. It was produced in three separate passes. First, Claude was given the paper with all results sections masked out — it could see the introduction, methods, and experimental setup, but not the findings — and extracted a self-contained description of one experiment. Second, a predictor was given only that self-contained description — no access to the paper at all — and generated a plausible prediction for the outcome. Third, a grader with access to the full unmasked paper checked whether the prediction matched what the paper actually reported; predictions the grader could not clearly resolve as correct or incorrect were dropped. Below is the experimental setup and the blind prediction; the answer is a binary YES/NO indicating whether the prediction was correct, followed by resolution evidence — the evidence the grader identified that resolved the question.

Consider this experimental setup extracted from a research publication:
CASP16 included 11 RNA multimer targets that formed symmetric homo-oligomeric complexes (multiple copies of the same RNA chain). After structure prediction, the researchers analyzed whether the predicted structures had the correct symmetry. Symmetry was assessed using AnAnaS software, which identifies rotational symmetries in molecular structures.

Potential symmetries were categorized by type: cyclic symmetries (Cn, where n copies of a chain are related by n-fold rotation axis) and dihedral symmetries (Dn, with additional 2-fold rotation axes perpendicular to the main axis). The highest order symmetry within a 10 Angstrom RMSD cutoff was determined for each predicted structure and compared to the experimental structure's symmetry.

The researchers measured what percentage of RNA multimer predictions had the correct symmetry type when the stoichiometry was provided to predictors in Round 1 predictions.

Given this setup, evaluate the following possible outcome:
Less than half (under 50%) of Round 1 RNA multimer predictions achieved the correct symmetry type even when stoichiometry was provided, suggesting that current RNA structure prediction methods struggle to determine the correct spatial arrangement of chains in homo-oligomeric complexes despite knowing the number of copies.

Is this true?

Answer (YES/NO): YES